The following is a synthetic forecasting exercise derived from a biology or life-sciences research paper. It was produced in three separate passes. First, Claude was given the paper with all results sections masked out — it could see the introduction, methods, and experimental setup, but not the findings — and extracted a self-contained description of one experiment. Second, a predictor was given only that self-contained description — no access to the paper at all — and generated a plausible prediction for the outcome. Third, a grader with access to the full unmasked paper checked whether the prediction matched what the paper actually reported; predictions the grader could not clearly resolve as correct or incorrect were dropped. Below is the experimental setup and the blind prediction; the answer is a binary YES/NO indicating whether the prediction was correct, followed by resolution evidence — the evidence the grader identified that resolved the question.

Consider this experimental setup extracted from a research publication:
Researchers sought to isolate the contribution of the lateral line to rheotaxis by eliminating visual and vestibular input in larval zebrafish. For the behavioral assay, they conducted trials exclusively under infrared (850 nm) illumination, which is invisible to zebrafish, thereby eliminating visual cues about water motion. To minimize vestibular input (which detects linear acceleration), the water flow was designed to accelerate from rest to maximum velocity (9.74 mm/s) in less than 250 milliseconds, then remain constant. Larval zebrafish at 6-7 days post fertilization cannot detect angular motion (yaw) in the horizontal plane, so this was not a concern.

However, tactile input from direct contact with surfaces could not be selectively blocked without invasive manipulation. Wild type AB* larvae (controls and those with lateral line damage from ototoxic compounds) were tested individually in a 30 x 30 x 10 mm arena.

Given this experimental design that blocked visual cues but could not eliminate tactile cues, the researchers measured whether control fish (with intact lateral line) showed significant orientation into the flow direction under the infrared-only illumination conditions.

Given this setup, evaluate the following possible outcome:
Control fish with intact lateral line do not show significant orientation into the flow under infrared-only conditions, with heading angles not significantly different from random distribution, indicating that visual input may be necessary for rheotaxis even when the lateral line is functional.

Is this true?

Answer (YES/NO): NO